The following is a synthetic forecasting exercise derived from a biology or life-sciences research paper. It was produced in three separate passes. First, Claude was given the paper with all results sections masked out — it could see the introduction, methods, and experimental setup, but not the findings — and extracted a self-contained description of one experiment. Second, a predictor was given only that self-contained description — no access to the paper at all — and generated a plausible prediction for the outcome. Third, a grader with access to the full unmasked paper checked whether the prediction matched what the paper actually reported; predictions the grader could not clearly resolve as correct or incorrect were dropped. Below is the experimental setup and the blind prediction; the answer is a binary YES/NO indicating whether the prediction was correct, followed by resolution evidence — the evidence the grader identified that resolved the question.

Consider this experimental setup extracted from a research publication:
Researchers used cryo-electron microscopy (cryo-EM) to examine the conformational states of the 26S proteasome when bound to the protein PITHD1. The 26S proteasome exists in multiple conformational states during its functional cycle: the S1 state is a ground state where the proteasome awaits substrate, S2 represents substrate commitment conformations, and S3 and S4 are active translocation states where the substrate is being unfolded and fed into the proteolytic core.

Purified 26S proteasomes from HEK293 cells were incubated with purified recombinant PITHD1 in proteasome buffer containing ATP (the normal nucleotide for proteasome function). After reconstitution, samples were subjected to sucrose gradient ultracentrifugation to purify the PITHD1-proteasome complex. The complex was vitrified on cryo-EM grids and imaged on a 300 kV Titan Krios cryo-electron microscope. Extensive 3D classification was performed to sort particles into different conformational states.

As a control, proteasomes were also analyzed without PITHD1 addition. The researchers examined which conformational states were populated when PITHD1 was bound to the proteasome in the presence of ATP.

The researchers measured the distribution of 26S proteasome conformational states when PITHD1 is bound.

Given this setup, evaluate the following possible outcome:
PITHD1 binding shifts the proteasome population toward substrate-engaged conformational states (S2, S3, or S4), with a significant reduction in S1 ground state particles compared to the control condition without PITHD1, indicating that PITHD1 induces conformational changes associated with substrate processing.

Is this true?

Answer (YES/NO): NO